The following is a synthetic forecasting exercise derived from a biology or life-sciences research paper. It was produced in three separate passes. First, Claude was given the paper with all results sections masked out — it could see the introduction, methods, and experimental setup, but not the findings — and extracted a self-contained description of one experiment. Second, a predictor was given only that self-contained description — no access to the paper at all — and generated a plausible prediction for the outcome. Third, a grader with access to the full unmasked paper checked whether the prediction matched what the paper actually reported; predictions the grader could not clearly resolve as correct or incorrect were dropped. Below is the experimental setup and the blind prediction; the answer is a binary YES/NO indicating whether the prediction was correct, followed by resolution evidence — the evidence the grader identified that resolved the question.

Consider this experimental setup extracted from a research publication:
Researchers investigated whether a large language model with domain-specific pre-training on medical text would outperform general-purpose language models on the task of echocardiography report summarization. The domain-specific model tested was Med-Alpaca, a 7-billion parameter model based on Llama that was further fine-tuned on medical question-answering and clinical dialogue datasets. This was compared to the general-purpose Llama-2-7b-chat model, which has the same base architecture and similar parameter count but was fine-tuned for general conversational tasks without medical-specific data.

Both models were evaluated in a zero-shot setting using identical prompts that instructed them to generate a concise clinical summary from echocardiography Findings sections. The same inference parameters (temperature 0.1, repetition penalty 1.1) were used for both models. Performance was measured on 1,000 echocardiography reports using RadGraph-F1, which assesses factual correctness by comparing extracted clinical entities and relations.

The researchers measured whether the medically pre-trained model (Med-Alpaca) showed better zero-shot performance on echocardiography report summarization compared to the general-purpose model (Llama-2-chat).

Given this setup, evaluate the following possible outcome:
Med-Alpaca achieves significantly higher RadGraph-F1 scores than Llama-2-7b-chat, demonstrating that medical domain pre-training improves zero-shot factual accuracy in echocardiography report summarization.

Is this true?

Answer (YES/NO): NO